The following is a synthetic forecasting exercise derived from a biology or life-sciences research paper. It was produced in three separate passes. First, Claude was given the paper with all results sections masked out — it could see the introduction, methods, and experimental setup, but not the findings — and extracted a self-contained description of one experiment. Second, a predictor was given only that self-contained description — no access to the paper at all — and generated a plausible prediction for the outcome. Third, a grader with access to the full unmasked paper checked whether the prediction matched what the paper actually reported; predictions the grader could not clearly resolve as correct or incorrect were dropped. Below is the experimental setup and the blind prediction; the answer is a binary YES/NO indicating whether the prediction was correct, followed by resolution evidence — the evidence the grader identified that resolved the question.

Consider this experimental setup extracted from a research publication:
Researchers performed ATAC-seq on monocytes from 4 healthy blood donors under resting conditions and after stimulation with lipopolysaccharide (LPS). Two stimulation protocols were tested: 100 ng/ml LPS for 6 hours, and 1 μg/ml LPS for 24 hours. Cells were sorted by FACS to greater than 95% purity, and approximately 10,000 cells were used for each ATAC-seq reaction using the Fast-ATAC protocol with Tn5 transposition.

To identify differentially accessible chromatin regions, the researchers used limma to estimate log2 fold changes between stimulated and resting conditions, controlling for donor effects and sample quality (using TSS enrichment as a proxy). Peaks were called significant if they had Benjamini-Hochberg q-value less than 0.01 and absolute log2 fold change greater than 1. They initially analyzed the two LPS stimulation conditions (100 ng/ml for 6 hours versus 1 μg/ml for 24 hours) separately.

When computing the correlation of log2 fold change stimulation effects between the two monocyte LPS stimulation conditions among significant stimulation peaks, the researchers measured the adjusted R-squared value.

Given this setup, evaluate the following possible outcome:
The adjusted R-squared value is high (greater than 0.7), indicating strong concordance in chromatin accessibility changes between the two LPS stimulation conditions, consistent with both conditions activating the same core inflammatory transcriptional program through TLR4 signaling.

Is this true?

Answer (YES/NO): YES